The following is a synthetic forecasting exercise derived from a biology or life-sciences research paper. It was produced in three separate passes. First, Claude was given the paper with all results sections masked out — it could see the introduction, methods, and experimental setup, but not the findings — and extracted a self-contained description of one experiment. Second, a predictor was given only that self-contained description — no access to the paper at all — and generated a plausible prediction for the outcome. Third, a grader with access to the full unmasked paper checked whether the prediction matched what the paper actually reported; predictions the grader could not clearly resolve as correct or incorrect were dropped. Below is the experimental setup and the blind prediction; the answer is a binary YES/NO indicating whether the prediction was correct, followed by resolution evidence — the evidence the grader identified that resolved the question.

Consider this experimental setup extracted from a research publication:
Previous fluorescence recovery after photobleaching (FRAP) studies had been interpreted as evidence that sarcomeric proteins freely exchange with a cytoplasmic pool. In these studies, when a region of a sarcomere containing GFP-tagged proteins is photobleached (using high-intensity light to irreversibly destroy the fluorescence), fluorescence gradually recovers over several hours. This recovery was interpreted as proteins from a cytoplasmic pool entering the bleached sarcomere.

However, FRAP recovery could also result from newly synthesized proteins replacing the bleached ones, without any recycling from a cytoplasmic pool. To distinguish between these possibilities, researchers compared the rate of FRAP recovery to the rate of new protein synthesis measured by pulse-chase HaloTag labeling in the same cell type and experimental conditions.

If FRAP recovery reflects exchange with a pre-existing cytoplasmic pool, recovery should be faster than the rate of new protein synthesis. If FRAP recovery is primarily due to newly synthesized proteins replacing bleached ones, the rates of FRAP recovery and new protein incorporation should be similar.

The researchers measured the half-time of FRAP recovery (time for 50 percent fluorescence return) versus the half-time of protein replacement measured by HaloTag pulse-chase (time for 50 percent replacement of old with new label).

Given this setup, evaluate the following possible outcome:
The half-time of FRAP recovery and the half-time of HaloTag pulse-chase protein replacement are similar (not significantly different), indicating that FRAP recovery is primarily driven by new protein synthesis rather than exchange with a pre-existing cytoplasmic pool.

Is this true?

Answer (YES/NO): YES